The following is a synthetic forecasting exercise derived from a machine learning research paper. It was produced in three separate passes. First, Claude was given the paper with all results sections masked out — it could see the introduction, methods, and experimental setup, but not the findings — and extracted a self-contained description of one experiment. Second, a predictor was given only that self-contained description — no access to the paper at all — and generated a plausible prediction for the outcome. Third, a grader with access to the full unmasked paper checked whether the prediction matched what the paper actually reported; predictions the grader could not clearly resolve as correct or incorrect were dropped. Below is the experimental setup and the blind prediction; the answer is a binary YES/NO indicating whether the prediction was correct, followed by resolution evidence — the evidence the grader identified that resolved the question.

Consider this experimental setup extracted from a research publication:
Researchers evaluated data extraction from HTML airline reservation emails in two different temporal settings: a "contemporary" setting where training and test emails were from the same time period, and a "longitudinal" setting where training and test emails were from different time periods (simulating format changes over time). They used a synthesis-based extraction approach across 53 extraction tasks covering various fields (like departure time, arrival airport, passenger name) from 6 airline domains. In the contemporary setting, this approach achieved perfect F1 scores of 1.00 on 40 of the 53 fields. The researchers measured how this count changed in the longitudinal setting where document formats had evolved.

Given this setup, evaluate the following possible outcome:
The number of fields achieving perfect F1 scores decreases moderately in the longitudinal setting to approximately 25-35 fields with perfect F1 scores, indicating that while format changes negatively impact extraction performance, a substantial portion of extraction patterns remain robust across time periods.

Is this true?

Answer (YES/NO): YES